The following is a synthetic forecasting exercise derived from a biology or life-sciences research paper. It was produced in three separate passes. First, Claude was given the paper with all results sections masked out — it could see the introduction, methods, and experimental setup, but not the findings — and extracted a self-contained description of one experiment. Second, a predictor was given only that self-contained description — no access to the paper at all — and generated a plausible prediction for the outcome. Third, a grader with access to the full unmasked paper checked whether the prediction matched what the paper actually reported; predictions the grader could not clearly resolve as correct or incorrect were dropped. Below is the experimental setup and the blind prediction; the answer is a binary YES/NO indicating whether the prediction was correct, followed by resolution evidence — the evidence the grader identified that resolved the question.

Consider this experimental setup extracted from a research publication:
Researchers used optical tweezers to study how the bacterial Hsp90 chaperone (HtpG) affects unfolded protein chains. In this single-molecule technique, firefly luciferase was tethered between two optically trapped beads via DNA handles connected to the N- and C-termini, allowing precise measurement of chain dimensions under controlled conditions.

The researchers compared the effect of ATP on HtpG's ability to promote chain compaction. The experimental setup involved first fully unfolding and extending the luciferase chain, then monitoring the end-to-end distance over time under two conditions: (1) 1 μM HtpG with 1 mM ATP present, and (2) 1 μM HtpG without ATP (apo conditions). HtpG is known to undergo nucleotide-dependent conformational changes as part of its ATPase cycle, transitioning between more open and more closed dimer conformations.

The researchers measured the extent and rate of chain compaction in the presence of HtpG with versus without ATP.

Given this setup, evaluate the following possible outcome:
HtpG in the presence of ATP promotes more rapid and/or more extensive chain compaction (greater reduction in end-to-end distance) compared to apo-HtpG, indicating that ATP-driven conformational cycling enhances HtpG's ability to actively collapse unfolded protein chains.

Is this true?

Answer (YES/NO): YES